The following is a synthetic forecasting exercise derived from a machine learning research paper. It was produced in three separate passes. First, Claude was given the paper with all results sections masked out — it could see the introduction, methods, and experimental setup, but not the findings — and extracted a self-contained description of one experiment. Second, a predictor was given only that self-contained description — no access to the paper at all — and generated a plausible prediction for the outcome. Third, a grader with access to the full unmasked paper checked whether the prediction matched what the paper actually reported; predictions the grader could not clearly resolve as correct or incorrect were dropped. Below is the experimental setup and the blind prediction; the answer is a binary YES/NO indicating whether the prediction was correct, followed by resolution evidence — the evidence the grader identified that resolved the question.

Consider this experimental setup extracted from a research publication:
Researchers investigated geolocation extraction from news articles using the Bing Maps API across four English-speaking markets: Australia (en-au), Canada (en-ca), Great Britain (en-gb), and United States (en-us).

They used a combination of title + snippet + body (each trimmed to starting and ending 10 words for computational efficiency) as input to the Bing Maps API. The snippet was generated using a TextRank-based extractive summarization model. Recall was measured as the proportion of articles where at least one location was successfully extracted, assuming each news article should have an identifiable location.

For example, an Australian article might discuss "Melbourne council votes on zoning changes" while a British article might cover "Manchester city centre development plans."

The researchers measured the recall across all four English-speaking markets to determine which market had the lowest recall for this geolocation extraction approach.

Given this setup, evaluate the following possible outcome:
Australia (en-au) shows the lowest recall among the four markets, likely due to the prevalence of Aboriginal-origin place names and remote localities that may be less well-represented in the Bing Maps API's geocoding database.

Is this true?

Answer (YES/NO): NO